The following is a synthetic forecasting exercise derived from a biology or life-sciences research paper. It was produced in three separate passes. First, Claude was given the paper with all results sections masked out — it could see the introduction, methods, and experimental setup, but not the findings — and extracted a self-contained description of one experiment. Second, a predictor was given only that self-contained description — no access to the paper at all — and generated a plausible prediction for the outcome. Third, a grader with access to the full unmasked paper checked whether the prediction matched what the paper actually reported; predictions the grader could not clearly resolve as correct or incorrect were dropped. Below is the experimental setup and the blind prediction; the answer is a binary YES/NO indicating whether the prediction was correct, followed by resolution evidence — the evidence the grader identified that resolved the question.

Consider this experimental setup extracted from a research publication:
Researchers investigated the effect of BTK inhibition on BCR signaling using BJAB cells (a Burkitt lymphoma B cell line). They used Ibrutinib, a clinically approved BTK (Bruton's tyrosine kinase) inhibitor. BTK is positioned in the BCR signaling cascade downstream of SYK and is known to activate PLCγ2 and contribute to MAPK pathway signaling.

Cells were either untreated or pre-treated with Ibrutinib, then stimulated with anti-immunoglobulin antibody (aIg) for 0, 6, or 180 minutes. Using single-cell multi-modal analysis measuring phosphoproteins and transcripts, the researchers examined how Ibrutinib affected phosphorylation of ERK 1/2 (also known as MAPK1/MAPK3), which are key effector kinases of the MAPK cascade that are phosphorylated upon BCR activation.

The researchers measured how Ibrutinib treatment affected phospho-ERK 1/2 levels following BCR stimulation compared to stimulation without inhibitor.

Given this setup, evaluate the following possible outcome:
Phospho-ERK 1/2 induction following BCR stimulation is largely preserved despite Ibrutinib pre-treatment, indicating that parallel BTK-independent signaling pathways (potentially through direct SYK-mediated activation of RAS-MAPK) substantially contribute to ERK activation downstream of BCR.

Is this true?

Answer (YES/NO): YES